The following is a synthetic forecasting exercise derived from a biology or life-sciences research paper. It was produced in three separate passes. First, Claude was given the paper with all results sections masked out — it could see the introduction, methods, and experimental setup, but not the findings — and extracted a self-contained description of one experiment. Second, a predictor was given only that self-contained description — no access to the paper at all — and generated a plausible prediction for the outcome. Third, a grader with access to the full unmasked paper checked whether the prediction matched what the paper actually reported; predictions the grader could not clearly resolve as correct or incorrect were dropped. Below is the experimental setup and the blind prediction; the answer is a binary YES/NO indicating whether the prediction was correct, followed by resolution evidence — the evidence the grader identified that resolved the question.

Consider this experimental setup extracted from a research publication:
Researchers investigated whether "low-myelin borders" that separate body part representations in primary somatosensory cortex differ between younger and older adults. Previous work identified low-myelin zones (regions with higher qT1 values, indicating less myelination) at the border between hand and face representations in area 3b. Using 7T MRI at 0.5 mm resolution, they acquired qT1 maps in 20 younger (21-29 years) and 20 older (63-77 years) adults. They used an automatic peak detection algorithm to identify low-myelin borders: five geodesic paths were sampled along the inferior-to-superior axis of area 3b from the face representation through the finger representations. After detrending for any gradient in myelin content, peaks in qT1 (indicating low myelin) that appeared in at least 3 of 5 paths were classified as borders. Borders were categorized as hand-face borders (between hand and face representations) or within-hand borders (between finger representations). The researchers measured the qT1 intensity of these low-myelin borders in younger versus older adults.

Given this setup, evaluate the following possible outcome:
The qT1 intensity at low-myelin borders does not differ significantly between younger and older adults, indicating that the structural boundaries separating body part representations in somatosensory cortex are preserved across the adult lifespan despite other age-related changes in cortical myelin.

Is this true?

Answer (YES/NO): YES